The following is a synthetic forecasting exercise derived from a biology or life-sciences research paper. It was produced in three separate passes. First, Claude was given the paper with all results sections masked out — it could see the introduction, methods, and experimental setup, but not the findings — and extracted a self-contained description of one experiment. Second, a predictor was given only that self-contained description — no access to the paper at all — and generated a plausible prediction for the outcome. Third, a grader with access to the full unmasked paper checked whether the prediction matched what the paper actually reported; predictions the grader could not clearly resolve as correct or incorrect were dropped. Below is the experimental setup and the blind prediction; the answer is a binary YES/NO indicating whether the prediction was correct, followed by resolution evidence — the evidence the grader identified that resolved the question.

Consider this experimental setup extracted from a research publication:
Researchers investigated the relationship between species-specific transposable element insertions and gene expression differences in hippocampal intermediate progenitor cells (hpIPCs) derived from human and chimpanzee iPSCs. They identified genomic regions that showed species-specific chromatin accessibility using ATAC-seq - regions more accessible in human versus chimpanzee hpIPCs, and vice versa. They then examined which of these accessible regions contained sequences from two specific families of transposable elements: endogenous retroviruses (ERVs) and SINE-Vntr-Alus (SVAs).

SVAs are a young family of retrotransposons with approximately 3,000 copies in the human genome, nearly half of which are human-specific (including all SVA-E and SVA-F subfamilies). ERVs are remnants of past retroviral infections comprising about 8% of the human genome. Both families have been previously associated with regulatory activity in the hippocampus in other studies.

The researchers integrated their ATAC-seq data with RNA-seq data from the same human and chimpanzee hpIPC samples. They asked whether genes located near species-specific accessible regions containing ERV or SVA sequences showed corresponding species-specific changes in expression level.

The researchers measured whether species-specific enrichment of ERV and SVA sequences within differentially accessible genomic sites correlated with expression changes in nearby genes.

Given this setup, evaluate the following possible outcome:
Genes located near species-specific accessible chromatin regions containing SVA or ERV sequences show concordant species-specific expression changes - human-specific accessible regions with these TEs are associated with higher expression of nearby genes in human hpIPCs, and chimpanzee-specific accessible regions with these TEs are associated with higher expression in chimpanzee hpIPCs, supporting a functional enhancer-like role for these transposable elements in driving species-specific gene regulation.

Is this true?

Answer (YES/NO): YES